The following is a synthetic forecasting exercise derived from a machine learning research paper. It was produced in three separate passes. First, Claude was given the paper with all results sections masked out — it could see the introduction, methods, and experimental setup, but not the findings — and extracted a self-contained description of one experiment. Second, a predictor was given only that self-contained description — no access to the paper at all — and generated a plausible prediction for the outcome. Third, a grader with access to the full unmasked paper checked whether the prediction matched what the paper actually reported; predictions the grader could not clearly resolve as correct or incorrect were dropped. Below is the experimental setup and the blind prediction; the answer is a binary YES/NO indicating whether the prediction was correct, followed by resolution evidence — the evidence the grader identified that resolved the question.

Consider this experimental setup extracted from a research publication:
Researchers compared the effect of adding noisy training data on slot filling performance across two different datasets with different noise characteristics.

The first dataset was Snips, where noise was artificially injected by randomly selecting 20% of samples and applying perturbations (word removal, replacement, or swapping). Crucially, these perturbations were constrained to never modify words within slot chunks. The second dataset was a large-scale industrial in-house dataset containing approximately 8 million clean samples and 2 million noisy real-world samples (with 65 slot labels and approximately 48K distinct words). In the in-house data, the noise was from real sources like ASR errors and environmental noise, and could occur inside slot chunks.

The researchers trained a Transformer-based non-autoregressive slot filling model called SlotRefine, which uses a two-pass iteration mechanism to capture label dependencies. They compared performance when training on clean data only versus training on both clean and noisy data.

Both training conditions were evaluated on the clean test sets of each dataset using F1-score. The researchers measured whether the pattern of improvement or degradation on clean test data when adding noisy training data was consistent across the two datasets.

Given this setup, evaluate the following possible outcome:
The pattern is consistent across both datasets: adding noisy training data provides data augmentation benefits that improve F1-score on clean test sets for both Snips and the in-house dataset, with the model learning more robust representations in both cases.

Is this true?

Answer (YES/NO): NO